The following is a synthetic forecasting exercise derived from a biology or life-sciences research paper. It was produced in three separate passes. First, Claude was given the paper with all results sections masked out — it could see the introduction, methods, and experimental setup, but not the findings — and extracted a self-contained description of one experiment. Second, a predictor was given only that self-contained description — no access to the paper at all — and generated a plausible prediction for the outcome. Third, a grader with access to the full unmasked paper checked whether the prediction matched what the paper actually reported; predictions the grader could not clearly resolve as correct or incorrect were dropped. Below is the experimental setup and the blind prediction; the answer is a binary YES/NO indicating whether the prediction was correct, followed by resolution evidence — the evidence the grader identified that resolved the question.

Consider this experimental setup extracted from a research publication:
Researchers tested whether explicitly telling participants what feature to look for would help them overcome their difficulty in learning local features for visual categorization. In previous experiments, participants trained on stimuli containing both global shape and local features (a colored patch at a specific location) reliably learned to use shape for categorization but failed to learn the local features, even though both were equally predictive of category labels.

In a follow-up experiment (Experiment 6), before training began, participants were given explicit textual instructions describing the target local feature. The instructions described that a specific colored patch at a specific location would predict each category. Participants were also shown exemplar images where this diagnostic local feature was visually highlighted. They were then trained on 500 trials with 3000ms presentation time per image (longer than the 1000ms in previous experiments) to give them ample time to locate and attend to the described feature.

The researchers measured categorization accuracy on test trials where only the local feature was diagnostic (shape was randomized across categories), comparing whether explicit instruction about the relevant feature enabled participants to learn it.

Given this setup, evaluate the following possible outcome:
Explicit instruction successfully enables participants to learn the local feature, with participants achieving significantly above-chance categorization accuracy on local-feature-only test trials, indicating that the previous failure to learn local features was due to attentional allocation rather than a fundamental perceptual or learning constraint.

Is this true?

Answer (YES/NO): NO